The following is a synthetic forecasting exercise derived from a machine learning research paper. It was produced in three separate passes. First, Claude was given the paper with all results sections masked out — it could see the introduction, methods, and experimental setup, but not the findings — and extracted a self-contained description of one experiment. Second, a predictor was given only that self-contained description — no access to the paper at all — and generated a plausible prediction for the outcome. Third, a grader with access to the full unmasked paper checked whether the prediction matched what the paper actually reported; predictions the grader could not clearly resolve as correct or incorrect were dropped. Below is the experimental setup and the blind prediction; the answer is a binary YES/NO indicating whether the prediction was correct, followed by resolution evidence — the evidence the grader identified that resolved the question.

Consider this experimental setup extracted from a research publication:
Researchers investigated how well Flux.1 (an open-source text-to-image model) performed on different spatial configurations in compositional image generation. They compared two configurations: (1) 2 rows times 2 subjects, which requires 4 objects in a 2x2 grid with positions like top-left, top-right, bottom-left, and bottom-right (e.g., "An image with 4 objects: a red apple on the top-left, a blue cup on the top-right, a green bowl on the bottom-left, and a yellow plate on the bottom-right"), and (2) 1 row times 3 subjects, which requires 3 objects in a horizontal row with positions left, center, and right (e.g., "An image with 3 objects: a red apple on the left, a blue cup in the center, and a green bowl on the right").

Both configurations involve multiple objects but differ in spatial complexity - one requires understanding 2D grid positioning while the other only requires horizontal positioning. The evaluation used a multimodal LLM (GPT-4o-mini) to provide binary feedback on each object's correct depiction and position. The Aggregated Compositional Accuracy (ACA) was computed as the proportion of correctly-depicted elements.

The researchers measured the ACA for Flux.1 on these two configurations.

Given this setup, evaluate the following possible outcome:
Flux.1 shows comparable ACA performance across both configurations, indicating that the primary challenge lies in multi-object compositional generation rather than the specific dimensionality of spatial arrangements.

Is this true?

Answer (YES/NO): NO